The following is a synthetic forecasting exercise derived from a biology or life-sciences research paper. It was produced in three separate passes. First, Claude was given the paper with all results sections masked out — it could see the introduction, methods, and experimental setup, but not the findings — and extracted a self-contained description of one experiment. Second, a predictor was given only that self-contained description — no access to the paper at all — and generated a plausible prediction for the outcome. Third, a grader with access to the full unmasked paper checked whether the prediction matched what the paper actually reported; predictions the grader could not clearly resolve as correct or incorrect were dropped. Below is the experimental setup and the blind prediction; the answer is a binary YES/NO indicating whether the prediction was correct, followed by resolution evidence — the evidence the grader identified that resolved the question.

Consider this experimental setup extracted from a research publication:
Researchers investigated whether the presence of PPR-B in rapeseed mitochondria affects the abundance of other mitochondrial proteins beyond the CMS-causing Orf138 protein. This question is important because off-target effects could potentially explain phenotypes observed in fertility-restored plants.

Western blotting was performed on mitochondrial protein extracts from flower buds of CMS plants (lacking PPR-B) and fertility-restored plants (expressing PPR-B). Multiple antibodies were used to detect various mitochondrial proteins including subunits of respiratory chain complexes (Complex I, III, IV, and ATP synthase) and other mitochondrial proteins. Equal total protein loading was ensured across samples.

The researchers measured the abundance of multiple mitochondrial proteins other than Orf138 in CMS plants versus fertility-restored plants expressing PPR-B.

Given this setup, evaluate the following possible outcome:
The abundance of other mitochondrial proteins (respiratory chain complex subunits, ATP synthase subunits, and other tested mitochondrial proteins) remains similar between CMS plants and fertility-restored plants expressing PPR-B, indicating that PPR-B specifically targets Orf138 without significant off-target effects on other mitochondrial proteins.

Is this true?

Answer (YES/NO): YES